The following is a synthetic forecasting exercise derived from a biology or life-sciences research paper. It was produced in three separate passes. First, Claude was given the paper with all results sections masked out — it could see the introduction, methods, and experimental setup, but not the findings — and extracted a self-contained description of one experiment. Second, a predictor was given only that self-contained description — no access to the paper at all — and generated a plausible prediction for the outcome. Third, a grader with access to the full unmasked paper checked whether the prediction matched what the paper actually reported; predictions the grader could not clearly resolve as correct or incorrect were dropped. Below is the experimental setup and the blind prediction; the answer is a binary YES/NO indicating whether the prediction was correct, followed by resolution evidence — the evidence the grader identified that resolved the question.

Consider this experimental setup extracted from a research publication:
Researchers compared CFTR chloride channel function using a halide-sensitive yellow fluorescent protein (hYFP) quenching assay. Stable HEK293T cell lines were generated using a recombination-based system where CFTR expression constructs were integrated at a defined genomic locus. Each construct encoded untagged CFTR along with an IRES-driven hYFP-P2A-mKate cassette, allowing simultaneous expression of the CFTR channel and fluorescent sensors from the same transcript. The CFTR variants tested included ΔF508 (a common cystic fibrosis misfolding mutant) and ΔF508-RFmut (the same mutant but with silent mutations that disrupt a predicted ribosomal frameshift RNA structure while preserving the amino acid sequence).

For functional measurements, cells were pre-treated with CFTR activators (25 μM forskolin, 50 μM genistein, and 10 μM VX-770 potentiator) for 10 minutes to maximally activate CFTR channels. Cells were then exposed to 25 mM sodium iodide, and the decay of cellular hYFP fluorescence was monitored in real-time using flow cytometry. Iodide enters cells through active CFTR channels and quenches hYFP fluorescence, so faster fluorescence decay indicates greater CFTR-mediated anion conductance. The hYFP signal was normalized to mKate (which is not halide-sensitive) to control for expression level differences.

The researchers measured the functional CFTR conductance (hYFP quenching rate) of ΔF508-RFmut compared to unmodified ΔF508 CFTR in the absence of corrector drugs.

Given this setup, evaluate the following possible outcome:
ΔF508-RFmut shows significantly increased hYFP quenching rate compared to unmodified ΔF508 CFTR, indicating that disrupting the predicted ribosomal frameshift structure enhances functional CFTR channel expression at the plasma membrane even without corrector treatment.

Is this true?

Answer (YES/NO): NO